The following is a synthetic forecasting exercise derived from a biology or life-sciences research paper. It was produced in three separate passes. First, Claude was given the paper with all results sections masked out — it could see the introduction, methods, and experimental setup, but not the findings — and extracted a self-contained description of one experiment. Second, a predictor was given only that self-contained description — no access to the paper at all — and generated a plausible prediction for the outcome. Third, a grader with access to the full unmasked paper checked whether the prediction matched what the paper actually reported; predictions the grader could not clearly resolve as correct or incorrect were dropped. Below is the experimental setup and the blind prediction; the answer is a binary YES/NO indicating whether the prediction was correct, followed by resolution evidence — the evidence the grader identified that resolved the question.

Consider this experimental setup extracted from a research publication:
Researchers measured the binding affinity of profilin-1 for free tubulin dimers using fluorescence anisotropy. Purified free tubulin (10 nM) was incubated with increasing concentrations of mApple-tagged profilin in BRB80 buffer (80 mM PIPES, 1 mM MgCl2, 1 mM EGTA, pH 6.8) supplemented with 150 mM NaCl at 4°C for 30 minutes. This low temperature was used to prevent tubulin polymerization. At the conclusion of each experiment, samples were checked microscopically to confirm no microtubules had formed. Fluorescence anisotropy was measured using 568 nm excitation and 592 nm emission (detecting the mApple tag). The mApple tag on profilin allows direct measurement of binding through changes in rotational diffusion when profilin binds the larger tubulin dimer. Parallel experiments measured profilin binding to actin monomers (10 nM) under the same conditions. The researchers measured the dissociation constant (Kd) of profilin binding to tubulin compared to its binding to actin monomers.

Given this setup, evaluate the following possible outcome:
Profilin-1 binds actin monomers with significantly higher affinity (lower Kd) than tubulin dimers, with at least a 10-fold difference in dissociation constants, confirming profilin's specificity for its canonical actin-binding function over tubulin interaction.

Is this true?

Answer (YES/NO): YES